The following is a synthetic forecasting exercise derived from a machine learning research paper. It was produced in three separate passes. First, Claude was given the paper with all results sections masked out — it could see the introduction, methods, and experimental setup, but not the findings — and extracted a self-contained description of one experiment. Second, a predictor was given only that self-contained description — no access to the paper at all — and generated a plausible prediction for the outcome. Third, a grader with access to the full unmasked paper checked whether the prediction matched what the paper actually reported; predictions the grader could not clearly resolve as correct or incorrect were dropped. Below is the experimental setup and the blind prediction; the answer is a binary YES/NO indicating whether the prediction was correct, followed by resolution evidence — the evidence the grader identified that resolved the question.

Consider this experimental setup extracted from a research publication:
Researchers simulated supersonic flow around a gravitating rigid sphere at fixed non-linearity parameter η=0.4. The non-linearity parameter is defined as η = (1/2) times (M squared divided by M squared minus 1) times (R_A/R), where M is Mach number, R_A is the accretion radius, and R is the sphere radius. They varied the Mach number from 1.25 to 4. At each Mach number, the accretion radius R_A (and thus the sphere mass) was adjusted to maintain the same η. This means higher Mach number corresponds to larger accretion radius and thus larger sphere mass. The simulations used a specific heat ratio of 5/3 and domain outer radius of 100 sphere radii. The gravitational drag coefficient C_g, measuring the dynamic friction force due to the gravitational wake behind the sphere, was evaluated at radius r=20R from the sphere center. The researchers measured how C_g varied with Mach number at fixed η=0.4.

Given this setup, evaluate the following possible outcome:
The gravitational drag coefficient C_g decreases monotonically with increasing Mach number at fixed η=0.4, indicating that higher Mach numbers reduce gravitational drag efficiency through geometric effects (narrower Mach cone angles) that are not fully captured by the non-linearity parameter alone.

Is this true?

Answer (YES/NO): NO